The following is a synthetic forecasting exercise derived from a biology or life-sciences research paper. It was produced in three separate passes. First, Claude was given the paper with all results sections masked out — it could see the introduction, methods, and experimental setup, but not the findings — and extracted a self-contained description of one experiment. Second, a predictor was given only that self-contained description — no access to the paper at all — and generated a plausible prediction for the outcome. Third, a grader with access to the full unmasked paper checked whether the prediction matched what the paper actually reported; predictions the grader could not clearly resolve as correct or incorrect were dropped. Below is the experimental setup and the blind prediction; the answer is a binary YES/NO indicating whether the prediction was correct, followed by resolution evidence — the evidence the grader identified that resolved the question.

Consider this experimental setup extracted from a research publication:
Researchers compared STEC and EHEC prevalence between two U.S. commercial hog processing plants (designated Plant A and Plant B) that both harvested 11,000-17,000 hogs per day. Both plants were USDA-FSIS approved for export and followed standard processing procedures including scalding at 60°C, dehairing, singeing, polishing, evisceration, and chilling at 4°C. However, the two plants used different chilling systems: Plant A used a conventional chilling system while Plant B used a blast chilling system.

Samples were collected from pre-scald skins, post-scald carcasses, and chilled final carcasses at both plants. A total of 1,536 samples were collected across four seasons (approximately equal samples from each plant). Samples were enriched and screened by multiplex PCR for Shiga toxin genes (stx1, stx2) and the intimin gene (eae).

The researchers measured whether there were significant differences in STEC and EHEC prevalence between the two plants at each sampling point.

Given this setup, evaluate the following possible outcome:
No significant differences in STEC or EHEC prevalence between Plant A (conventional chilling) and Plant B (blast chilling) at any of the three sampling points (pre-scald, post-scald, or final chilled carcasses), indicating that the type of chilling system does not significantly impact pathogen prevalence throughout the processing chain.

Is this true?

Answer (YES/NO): NO